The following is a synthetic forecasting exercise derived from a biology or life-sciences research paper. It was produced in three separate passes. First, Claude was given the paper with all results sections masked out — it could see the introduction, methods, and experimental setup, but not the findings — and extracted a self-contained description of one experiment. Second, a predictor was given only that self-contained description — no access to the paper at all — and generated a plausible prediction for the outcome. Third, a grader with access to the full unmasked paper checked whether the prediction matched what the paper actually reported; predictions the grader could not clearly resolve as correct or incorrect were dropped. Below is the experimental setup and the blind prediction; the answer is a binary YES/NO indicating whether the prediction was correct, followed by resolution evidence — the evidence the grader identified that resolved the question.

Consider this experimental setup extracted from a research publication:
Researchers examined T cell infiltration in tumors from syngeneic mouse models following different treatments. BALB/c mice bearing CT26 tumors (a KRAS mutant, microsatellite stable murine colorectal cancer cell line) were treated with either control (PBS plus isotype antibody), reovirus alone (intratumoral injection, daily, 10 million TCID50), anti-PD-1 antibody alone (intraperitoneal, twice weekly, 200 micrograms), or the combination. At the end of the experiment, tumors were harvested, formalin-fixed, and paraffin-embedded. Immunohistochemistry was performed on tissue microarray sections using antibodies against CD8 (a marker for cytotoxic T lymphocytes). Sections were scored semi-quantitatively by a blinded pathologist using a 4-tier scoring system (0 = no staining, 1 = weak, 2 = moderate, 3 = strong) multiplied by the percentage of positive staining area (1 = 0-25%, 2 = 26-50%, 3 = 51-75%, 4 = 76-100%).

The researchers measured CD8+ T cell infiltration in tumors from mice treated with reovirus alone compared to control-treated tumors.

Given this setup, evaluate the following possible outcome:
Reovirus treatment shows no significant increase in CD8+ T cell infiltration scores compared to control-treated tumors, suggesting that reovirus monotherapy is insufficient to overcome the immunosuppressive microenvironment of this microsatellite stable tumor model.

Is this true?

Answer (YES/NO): NO